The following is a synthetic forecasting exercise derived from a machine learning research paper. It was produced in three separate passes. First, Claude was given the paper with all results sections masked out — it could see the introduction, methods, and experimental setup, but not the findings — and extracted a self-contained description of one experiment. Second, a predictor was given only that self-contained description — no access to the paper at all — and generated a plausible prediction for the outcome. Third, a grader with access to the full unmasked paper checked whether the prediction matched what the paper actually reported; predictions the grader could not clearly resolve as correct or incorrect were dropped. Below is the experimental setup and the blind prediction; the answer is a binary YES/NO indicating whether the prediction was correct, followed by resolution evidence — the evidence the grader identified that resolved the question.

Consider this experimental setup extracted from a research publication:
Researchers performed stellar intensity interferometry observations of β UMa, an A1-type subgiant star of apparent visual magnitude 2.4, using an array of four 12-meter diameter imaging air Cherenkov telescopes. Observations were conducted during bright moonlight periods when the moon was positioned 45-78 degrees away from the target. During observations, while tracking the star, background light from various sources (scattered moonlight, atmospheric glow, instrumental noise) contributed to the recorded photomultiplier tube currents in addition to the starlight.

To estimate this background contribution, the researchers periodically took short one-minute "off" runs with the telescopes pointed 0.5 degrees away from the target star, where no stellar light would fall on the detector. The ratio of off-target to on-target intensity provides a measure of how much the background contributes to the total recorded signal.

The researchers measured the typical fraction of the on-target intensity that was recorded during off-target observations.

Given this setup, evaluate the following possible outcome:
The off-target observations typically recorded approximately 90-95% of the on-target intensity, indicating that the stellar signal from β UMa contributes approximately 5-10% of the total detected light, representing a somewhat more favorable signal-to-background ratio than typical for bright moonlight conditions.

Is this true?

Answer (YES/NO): NO